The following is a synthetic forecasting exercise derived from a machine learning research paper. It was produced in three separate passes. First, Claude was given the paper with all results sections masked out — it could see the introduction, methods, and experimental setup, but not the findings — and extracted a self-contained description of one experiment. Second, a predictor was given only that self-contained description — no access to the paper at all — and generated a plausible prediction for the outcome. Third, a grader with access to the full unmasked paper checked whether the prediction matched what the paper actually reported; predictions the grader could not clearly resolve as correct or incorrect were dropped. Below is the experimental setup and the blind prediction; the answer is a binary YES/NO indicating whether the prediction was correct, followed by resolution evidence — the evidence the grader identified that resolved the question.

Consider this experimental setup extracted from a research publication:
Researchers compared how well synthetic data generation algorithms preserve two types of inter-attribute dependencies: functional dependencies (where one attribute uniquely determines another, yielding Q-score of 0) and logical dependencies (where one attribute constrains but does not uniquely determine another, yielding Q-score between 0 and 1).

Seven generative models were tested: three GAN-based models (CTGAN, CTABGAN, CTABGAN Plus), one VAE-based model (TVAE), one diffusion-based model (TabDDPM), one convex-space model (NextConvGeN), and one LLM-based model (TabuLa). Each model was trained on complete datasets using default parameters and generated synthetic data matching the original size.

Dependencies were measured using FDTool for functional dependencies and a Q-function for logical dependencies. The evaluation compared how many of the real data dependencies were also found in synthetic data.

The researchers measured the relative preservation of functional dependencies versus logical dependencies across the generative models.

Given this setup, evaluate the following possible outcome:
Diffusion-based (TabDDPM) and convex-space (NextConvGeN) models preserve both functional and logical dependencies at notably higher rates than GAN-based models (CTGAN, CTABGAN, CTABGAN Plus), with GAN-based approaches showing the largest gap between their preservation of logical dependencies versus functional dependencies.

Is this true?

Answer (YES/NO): NO